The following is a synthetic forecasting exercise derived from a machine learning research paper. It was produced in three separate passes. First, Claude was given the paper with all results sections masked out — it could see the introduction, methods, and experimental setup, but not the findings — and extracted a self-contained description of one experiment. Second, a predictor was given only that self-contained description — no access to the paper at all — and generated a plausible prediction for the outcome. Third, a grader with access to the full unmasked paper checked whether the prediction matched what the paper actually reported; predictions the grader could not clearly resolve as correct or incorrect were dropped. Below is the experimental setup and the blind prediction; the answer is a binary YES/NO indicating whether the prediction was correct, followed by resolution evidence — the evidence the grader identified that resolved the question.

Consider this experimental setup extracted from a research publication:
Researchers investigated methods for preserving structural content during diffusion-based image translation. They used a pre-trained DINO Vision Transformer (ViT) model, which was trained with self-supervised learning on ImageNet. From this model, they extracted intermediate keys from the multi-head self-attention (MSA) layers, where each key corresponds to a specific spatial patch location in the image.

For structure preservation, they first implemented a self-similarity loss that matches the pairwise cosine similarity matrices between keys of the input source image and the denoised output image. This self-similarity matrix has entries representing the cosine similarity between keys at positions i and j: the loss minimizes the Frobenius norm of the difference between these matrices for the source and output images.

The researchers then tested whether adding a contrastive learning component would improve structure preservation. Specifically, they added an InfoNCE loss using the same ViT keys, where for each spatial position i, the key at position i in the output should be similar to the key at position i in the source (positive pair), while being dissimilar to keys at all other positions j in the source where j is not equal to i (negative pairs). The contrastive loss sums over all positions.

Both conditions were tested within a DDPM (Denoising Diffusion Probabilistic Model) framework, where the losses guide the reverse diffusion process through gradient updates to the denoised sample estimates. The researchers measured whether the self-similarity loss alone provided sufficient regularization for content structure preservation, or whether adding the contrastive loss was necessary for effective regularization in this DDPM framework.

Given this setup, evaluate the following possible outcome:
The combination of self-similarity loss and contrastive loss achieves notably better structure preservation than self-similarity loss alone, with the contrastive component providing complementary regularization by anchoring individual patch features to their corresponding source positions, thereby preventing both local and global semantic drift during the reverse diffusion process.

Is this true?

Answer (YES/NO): YES